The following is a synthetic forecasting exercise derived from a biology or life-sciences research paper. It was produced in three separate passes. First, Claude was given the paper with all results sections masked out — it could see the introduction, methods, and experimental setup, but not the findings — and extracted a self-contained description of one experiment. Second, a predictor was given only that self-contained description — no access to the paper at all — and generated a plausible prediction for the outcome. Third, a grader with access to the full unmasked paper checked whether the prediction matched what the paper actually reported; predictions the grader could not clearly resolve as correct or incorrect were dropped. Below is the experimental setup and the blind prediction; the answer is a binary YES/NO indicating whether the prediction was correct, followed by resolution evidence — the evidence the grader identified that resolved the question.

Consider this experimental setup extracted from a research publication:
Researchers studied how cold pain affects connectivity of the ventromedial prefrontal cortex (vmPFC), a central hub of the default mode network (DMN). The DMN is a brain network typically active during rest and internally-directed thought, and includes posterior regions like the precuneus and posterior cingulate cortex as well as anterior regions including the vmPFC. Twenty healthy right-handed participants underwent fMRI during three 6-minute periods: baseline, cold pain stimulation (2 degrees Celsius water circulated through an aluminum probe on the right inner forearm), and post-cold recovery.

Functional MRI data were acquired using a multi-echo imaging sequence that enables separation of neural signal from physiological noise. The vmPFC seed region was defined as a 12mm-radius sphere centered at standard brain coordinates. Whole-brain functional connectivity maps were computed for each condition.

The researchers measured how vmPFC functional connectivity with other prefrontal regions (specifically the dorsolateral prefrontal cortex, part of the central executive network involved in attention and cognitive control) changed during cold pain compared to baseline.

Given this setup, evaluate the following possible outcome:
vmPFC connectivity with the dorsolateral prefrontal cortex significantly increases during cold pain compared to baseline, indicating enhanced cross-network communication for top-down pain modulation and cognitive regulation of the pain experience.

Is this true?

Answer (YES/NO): YES